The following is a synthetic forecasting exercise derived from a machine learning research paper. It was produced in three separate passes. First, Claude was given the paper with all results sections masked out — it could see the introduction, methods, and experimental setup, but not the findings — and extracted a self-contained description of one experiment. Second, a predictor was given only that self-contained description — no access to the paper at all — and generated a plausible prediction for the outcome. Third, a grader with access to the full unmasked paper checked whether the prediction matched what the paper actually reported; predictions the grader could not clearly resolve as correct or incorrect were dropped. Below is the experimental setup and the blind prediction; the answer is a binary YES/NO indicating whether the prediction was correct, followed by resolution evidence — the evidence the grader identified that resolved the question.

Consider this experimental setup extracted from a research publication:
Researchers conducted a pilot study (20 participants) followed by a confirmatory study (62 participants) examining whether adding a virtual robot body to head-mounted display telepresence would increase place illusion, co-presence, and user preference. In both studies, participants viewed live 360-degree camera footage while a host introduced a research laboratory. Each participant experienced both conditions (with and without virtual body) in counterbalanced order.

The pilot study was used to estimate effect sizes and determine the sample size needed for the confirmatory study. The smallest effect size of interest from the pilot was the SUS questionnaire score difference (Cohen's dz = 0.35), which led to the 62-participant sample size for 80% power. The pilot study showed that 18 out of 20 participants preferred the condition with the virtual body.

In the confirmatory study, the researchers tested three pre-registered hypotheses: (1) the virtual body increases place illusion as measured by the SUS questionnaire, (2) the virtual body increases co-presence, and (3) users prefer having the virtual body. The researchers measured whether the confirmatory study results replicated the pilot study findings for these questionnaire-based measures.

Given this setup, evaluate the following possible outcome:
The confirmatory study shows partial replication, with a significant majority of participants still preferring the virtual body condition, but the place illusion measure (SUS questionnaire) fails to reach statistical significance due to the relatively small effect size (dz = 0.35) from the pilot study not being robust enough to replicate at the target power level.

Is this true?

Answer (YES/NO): NO